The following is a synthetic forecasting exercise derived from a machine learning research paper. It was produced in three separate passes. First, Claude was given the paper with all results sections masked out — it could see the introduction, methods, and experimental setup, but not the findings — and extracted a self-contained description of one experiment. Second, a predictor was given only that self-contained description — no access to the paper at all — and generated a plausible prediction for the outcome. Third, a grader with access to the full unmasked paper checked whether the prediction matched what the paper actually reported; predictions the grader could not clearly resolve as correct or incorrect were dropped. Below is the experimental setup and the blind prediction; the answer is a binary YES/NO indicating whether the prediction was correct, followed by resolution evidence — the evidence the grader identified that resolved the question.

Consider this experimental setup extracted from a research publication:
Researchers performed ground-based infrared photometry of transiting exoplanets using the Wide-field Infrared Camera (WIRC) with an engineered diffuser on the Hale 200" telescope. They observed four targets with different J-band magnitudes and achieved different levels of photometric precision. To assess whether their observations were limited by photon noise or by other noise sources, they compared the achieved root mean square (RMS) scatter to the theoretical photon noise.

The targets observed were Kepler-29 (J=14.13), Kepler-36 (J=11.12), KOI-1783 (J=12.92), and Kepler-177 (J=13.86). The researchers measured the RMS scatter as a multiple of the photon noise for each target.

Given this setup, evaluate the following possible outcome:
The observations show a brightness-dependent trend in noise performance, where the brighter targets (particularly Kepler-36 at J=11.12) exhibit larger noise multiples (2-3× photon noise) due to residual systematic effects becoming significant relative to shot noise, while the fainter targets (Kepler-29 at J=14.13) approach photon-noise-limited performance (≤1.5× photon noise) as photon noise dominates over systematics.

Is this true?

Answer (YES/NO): YES